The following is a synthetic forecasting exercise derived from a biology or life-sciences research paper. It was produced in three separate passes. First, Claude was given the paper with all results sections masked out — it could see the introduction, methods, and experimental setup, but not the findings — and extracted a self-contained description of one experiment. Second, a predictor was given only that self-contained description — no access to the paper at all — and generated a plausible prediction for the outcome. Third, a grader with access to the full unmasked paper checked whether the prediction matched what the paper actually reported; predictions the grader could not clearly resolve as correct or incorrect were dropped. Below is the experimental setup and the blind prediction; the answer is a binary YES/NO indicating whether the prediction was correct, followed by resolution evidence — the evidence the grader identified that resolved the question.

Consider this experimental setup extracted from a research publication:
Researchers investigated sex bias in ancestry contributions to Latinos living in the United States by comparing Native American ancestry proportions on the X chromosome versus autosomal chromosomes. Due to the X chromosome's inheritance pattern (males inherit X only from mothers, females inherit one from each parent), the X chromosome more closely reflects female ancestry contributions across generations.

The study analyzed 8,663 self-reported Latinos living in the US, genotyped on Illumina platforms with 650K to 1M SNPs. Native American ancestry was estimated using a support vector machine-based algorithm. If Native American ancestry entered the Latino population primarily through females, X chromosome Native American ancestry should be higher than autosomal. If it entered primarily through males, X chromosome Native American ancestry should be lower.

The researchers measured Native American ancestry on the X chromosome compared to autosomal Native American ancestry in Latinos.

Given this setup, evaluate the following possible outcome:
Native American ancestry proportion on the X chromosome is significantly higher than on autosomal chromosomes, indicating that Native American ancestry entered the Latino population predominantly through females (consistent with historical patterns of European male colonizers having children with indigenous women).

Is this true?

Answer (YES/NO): YES